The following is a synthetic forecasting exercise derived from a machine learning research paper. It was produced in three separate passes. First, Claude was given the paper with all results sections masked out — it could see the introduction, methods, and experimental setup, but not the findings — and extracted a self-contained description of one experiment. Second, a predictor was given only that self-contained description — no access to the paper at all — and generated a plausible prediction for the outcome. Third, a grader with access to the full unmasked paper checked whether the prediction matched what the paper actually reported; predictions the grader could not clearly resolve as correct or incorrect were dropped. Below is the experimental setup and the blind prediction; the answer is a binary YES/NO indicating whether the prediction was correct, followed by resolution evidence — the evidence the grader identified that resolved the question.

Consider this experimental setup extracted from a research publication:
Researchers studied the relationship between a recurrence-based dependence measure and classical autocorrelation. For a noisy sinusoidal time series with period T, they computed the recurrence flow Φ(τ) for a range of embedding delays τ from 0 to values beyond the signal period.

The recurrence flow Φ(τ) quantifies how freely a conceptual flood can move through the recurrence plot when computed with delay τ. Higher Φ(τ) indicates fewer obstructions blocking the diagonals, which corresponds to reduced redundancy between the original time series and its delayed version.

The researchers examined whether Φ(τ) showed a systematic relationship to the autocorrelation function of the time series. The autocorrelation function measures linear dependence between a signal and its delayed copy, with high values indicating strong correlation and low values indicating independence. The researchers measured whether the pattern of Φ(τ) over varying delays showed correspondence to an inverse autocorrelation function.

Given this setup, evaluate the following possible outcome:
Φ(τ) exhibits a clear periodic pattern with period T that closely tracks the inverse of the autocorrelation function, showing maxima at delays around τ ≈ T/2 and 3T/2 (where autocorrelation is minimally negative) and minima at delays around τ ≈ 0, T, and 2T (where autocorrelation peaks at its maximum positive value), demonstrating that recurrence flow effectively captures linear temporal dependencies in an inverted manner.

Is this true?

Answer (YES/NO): NO